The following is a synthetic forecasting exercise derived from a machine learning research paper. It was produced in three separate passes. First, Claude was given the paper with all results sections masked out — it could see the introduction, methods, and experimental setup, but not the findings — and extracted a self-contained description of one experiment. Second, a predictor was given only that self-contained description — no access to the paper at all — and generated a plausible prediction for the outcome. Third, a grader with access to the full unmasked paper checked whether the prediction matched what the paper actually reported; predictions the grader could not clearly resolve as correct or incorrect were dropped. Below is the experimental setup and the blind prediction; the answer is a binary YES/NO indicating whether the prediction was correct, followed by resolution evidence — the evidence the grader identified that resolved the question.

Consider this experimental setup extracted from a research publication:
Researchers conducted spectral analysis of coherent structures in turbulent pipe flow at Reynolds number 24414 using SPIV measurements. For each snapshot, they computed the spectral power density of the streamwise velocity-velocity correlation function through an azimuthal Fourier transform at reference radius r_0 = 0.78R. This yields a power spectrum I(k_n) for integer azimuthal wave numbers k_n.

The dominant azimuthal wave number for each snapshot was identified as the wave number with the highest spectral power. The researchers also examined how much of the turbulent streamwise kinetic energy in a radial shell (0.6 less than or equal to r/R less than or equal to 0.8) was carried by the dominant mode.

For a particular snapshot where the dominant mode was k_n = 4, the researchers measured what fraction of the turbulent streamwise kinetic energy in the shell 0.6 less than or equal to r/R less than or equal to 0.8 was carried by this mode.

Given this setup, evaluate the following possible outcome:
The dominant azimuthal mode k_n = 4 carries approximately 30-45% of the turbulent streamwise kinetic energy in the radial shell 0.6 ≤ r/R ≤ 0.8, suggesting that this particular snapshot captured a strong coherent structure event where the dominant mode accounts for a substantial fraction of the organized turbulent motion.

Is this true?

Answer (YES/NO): YES